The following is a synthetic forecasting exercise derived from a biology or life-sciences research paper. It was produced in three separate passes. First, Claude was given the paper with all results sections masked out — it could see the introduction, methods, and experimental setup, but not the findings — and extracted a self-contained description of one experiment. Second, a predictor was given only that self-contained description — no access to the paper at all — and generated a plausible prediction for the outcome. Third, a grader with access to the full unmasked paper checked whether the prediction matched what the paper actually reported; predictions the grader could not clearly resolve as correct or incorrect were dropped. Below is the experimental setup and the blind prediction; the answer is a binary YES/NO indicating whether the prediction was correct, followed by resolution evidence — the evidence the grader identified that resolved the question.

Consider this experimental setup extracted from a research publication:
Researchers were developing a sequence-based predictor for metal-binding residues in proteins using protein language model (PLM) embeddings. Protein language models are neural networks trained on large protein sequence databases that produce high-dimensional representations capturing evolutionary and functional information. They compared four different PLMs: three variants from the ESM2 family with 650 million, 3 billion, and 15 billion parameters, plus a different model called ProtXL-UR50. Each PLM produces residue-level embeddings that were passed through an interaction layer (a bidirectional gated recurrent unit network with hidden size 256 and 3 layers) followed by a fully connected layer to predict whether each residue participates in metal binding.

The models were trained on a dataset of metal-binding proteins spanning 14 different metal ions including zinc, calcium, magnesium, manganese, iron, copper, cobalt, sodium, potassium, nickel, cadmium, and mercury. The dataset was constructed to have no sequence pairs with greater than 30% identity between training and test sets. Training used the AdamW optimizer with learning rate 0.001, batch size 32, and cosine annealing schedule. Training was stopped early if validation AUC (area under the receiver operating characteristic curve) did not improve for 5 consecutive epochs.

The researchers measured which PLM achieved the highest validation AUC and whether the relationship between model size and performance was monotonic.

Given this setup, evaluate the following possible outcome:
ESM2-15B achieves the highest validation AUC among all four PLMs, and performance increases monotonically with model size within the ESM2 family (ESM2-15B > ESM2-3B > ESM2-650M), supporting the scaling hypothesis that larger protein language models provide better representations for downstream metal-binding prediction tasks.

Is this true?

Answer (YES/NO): NO